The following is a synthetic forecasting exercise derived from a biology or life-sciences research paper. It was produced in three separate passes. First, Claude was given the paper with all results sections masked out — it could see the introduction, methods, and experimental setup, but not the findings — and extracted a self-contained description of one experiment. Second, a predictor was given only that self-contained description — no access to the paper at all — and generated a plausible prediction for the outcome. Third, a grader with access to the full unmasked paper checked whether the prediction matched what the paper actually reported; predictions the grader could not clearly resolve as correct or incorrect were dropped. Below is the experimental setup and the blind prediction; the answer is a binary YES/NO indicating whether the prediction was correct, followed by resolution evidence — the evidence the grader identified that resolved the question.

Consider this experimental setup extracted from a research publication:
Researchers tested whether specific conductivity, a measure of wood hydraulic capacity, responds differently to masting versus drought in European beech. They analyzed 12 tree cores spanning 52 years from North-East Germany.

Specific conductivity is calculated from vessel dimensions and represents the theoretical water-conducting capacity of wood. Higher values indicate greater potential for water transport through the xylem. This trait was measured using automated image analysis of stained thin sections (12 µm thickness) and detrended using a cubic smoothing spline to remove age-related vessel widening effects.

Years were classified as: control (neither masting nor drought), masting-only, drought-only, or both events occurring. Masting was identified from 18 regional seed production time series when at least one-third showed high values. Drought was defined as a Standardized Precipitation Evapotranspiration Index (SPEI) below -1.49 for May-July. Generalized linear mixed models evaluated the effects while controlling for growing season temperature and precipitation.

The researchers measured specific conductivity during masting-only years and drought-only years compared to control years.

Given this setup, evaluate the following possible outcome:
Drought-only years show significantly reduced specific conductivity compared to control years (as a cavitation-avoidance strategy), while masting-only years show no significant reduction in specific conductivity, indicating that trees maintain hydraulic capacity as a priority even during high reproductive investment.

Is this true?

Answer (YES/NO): NO